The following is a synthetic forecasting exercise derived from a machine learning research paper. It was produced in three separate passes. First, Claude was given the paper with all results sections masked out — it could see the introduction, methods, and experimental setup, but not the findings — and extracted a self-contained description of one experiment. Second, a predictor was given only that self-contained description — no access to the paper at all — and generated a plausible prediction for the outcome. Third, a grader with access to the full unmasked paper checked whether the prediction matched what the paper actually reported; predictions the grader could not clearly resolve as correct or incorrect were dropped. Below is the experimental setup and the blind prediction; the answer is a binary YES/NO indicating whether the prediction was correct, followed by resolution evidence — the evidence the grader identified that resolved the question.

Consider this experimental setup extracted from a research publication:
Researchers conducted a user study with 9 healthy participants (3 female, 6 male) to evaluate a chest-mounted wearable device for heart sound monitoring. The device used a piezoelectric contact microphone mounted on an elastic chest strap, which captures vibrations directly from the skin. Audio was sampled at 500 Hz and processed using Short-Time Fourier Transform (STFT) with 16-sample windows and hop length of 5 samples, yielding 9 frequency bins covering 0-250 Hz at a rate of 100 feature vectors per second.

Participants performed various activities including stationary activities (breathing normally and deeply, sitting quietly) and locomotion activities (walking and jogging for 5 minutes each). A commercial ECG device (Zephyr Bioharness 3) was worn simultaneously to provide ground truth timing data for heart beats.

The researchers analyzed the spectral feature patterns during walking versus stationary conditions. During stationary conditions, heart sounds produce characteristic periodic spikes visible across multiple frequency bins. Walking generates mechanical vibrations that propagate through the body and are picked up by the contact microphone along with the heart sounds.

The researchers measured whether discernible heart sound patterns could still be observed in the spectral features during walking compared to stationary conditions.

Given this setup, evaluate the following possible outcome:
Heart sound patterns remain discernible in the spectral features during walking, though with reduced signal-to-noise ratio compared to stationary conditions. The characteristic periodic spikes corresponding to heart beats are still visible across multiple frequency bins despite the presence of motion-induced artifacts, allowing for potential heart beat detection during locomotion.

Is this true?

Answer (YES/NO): YES